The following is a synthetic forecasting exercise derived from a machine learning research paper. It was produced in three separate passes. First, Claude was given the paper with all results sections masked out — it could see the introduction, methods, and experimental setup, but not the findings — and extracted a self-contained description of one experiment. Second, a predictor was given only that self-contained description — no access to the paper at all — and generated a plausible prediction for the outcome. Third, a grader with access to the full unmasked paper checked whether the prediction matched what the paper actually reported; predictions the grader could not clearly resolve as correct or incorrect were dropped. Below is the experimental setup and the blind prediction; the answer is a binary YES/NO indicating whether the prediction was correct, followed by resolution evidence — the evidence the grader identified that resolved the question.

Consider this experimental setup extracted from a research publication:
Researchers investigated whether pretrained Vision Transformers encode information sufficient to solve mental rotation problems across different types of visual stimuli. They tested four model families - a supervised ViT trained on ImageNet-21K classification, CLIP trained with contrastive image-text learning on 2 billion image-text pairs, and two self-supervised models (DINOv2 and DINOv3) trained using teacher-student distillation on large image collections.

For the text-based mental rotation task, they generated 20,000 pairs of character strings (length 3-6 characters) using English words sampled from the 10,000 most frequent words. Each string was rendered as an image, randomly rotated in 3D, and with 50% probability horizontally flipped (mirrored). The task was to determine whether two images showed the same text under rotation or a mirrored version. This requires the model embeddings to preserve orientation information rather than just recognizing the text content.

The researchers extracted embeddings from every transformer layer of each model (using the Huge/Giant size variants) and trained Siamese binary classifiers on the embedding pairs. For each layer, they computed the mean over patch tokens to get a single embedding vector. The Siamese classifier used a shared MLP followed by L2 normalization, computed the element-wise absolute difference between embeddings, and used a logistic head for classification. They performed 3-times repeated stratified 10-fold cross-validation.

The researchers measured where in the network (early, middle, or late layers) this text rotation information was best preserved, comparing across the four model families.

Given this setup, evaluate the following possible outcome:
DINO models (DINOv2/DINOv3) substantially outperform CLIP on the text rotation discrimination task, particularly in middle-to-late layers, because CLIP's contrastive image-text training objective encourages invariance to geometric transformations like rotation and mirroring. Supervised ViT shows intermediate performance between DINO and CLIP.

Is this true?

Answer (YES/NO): NO